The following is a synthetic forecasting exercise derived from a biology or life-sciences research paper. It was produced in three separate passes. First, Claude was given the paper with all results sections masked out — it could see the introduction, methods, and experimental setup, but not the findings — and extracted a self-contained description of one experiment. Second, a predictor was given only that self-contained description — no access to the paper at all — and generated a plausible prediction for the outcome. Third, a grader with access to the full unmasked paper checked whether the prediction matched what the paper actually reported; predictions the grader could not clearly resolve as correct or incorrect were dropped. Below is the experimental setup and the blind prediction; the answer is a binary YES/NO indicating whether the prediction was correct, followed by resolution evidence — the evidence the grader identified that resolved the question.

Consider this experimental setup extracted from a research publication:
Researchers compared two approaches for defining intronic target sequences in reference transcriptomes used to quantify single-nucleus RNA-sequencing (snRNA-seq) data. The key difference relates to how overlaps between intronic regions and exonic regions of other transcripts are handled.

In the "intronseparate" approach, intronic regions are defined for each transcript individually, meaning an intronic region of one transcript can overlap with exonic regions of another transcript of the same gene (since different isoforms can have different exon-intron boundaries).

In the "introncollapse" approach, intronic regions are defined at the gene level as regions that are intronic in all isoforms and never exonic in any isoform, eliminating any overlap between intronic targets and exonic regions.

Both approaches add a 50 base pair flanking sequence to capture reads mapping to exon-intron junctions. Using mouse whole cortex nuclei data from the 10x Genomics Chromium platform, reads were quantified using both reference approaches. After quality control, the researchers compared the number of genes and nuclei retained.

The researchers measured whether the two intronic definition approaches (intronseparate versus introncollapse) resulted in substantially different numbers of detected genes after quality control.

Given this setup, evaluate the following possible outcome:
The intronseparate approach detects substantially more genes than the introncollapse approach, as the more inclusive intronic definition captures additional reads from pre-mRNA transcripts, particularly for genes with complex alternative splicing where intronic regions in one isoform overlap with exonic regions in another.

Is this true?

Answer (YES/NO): NO